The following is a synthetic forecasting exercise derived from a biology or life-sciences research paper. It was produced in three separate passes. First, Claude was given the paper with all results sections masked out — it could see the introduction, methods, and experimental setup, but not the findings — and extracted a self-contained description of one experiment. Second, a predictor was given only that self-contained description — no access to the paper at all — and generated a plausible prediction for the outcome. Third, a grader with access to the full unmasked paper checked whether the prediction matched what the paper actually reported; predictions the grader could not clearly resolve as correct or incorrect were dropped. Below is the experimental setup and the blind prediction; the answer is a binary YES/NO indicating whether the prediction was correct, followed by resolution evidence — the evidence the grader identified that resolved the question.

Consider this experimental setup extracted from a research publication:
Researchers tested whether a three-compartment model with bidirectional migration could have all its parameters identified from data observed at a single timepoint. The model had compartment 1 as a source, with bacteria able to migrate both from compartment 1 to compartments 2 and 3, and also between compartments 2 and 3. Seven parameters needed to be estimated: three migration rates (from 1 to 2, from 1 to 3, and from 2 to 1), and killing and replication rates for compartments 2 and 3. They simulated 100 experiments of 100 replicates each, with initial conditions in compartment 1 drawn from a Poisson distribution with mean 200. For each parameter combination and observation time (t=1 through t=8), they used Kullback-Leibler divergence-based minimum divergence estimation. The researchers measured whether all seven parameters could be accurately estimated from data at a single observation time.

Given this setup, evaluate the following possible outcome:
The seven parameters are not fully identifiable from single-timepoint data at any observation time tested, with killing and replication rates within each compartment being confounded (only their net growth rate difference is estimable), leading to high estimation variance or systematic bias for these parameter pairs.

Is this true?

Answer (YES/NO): NO